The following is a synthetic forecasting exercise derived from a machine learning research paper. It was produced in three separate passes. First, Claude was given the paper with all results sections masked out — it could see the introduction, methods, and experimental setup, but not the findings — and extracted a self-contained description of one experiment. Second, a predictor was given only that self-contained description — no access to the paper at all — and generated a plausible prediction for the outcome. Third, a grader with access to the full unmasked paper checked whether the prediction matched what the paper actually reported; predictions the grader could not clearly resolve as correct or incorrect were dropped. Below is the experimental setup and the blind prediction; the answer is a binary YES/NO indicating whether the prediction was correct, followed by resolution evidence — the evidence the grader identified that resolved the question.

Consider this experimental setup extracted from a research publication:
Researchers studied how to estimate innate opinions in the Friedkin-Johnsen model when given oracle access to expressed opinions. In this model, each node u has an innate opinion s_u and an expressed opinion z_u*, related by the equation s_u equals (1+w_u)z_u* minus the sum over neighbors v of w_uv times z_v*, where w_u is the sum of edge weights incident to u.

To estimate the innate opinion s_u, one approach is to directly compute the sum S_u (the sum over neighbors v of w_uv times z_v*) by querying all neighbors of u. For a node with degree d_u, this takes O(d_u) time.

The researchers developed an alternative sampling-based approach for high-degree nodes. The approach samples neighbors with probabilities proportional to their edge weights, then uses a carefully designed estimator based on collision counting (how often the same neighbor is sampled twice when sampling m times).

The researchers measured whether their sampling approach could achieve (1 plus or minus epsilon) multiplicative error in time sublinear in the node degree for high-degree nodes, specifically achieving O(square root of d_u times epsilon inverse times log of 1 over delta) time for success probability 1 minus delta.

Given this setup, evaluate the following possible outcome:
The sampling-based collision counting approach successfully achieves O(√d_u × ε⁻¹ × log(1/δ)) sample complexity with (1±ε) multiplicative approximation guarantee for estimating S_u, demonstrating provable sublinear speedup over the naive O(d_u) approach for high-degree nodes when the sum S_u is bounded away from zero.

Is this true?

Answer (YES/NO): NO